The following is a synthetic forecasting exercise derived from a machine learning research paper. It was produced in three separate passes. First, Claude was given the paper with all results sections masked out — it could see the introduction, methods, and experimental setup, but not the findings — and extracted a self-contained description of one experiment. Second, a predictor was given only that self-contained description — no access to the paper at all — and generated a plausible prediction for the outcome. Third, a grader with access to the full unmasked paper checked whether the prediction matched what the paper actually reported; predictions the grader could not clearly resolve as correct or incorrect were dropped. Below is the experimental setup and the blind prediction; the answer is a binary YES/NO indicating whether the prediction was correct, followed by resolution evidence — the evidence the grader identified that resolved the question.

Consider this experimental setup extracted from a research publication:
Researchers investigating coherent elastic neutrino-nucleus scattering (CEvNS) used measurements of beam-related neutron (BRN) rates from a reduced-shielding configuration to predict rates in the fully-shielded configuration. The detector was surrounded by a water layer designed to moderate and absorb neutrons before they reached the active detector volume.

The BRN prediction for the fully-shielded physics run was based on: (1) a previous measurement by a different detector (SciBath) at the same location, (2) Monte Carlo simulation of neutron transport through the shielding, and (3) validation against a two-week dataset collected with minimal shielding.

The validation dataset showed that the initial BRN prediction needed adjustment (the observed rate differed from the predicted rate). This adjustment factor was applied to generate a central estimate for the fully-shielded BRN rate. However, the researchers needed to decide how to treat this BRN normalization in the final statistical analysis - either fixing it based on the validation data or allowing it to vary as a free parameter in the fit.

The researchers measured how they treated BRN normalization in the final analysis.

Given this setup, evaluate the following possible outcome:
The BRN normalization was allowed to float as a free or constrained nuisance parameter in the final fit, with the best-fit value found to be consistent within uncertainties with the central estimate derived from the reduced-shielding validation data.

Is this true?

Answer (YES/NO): YES